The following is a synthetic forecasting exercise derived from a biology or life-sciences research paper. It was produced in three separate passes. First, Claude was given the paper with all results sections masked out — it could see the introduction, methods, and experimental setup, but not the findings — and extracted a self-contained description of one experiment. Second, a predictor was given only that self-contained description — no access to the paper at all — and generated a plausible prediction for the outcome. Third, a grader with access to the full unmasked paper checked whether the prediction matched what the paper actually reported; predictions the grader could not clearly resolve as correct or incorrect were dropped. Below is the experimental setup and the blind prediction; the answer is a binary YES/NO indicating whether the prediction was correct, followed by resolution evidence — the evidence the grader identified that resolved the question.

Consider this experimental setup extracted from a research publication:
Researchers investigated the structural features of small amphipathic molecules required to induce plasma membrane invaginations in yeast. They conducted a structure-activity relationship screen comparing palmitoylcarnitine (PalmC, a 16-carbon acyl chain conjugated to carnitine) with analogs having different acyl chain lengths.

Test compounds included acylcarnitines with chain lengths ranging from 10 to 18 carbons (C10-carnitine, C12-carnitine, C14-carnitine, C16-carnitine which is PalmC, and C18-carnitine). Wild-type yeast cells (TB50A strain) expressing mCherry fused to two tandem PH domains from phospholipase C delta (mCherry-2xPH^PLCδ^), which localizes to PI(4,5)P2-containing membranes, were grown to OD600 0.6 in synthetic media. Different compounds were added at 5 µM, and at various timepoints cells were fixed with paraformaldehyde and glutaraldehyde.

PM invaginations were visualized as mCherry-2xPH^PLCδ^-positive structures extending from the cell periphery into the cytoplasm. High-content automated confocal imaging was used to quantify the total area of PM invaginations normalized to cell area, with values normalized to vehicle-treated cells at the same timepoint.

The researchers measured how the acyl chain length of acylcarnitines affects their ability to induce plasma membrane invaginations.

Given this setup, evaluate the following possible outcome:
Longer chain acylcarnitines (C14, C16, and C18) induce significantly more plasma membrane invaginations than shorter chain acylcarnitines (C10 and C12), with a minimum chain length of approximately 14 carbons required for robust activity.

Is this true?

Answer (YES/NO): YES